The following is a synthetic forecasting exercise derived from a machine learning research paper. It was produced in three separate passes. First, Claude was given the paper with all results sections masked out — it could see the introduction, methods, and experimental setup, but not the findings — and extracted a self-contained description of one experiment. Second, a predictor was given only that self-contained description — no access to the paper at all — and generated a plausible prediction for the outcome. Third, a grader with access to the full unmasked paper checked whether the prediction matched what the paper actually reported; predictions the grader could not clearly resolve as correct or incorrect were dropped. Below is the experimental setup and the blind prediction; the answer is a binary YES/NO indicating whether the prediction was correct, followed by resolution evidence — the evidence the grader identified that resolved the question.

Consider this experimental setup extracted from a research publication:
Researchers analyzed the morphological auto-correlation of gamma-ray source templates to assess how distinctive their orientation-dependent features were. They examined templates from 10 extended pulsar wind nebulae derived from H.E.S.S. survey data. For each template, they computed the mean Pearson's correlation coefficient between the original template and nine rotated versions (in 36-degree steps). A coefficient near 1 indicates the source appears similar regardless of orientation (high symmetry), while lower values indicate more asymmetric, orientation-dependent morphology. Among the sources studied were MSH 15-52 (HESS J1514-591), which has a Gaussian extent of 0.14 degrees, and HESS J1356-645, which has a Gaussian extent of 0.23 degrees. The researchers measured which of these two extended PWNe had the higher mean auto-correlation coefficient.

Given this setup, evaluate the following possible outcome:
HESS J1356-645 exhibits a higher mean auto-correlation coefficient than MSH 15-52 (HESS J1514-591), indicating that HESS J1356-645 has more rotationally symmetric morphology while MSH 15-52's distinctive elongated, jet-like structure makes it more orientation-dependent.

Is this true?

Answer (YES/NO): NO